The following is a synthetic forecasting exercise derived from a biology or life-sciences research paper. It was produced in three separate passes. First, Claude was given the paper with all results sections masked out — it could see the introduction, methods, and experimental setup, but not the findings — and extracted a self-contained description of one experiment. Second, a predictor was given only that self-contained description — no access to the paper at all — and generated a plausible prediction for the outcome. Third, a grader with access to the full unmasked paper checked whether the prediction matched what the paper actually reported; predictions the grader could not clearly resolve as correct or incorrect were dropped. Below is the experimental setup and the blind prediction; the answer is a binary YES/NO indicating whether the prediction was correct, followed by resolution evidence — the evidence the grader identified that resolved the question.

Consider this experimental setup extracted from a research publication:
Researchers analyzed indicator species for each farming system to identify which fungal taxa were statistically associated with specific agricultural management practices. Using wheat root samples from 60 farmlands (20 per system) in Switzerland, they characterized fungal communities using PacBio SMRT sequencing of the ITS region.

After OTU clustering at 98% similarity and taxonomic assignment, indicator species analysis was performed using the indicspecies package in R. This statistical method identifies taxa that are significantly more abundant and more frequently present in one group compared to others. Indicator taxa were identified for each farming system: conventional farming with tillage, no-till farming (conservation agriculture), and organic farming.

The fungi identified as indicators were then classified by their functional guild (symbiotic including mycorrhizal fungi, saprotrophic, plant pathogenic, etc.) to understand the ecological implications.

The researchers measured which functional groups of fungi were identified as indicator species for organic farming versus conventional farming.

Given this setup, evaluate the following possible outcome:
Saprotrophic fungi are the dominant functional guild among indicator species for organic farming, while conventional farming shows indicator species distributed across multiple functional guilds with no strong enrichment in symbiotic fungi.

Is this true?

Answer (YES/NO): NO